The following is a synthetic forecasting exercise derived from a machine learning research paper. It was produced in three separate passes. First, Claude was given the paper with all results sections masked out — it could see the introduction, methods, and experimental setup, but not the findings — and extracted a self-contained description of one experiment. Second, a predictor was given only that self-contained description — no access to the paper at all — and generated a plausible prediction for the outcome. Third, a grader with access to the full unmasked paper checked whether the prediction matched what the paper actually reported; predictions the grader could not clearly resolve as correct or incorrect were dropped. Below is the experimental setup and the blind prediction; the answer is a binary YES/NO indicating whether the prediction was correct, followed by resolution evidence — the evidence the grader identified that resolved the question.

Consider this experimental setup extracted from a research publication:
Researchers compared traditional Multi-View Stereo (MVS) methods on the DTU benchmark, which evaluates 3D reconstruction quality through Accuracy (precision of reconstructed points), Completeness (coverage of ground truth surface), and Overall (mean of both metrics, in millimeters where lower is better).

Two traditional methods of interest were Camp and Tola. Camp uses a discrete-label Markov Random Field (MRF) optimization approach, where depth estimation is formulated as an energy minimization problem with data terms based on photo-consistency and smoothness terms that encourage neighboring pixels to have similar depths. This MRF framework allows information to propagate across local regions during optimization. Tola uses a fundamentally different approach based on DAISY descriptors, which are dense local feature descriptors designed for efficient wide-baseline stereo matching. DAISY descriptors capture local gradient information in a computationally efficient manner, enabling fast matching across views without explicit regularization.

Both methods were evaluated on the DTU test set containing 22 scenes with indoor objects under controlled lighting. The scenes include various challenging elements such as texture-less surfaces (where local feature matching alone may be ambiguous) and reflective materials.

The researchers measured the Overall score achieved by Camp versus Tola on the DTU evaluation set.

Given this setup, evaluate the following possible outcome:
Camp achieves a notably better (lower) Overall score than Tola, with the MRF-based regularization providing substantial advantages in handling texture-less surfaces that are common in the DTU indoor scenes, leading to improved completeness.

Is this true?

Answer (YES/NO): YES